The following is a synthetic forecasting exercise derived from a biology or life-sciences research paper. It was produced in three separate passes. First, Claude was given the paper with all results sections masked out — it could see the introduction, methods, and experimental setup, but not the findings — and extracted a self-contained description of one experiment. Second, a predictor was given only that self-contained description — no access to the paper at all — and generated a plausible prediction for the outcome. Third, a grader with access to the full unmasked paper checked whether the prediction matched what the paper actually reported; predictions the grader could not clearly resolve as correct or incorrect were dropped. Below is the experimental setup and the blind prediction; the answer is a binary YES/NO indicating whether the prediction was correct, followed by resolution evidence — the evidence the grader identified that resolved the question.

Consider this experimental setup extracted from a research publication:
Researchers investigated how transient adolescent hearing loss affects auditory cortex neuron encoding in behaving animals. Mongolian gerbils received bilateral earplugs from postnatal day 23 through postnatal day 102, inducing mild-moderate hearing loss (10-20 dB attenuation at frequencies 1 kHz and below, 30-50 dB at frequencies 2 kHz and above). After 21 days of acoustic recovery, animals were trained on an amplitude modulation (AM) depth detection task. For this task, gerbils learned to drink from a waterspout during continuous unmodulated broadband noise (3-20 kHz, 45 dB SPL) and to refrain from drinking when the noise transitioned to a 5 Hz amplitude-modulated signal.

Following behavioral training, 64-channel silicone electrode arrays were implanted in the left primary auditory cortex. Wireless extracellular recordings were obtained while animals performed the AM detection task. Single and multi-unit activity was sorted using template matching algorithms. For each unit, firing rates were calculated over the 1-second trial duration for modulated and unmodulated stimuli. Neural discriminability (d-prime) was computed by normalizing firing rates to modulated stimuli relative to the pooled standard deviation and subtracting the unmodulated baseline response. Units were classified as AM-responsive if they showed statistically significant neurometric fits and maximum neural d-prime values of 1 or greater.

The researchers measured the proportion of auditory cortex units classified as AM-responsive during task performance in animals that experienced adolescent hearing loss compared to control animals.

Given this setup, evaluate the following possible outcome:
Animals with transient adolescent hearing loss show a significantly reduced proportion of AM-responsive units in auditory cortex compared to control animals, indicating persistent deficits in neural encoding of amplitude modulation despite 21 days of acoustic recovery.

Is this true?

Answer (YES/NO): YES